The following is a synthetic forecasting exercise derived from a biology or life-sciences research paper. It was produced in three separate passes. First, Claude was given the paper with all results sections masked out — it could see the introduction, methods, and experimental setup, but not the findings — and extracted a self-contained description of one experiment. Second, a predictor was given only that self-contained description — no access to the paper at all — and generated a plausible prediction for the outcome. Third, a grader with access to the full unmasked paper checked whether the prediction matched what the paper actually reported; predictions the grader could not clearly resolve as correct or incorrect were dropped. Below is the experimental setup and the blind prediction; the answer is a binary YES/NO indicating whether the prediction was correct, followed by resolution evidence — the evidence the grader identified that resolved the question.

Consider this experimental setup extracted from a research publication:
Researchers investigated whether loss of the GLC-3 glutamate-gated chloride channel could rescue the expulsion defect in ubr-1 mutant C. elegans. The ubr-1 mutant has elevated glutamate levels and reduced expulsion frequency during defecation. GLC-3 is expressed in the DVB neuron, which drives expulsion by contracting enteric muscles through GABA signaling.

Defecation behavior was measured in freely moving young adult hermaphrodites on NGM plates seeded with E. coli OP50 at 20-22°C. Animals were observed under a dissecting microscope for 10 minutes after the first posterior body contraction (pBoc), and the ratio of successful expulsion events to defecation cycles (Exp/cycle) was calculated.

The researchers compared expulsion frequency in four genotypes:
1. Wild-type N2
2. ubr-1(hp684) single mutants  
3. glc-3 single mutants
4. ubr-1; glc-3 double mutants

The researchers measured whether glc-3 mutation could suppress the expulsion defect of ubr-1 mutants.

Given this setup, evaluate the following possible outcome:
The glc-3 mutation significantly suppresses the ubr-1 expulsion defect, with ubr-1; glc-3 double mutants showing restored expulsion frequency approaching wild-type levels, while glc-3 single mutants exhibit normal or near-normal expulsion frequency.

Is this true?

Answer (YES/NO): YES